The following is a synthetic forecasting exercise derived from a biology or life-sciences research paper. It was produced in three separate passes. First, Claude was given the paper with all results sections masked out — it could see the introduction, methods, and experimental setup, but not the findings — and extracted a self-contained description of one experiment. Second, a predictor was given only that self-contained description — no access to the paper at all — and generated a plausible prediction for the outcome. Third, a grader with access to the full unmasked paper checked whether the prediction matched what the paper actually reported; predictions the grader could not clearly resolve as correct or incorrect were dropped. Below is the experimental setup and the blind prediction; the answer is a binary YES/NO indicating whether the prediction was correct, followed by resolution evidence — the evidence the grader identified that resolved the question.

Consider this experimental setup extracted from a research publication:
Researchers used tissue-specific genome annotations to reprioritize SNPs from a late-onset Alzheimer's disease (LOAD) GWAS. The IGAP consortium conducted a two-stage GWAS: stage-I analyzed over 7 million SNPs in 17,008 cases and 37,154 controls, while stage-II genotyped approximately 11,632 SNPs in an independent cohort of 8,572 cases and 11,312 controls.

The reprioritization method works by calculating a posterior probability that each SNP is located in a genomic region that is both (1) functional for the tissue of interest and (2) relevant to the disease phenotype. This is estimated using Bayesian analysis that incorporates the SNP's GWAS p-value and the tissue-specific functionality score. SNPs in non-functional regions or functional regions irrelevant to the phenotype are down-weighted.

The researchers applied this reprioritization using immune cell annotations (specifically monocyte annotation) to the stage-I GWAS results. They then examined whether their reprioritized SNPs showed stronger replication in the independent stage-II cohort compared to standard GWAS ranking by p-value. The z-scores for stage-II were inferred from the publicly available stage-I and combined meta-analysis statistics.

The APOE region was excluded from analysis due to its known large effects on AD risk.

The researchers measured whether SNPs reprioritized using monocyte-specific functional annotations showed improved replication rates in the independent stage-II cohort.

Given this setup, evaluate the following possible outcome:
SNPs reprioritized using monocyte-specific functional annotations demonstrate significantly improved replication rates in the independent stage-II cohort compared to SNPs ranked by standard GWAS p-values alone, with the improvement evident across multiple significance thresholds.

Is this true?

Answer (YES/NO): NO